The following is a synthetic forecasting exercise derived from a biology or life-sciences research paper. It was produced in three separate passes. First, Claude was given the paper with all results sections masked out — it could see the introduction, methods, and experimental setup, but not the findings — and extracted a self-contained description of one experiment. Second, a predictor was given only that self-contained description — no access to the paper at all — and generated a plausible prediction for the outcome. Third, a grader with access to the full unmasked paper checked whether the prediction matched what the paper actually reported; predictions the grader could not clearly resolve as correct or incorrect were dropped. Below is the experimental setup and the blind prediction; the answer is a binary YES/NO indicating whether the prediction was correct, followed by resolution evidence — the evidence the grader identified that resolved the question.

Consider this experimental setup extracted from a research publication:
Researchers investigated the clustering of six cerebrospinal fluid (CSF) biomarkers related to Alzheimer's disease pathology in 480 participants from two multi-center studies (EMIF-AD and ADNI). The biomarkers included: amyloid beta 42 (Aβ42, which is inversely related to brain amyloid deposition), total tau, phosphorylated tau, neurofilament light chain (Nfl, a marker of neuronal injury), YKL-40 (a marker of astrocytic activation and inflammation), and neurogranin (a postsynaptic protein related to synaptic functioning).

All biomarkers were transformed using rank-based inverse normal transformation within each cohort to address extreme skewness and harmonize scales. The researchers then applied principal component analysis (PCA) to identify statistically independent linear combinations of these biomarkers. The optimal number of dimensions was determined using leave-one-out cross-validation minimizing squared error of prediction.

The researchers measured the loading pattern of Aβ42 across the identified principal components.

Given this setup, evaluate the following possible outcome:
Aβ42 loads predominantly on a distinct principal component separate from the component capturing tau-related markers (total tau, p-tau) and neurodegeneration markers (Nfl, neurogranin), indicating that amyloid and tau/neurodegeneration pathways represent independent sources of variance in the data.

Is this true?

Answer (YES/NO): YES